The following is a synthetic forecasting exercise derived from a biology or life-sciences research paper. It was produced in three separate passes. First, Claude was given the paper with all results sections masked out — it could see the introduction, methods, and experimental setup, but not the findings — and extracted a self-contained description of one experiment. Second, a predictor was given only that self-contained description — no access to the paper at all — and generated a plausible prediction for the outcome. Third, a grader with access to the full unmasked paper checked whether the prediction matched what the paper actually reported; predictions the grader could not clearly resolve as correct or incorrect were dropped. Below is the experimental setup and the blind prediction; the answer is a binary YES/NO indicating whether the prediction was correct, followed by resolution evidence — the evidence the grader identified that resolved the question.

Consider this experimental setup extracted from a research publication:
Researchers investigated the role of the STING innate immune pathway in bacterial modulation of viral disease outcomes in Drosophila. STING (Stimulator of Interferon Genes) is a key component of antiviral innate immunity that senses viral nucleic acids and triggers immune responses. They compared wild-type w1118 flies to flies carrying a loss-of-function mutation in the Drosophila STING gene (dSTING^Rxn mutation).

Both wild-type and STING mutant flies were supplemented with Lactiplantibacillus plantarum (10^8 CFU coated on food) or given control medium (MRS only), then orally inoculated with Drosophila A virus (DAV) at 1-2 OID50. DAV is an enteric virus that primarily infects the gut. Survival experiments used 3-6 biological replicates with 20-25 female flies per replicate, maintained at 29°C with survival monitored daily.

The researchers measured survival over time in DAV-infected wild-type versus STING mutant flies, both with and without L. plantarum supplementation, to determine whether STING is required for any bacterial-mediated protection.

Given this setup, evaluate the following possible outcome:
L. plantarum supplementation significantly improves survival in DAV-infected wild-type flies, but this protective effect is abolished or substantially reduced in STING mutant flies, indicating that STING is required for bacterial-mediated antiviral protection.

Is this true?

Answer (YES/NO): NO